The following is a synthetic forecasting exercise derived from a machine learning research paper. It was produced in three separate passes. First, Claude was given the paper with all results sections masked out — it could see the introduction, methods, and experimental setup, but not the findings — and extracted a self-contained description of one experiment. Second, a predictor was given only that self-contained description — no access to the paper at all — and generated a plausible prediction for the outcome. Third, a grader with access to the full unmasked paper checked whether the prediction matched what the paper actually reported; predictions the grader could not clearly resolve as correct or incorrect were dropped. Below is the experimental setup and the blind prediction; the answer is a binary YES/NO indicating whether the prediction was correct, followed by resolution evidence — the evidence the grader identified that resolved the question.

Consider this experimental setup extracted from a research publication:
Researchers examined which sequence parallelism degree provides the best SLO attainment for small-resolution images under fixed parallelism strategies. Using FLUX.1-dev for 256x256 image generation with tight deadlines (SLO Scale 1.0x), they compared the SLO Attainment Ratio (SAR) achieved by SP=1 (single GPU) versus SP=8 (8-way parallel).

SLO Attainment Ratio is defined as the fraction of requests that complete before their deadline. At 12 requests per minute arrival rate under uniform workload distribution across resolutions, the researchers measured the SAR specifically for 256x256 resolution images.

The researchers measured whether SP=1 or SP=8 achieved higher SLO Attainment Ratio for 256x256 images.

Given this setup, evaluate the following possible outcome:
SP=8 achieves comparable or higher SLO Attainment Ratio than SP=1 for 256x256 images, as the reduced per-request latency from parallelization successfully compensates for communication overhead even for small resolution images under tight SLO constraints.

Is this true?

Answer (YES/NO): NO